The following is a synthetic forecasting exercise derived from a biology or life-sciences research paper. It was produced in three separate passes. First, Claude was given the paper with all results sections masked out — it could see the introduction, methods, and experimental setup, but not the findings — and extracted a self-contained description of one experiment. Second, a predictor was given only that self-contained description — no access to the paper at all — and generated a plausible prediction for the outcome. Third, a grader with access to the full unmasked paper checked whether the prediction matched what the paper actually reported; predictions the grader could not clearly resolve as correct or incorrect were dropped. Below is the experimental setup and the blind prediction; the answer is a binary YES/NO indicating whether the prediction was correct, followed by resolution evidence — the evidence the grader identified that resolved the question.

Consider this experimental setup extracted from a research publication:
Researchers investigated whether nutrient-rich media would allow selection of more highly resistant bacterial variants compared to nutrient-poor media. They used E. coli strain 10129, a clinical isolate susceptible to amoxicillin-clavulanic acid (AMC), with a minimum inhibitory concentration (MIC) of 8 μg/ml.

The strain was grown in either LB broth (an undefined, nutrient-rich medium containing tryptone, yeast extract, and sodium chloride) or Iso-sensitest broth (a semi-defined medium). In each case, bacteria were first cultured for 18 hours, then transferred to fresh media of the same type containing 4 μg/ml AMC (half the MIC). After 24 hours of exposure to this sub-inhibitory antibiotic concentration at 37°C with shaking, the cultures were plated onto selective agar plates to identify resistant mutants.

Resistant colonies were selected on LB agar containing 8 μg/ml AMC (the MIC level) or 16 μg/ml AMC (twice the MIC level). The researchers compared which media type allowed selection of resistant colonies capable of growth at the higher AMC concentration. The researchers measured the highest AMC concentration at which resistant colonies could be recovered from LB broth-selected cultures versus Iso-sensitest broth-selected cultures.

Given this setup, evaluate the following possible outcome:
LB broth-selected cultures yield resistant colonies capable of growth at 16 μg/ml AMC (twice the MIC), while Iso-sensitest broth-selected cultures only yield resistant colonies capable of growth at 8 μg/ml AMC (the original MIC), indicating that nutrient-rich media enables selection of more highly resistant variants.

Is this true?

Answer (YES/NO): YES